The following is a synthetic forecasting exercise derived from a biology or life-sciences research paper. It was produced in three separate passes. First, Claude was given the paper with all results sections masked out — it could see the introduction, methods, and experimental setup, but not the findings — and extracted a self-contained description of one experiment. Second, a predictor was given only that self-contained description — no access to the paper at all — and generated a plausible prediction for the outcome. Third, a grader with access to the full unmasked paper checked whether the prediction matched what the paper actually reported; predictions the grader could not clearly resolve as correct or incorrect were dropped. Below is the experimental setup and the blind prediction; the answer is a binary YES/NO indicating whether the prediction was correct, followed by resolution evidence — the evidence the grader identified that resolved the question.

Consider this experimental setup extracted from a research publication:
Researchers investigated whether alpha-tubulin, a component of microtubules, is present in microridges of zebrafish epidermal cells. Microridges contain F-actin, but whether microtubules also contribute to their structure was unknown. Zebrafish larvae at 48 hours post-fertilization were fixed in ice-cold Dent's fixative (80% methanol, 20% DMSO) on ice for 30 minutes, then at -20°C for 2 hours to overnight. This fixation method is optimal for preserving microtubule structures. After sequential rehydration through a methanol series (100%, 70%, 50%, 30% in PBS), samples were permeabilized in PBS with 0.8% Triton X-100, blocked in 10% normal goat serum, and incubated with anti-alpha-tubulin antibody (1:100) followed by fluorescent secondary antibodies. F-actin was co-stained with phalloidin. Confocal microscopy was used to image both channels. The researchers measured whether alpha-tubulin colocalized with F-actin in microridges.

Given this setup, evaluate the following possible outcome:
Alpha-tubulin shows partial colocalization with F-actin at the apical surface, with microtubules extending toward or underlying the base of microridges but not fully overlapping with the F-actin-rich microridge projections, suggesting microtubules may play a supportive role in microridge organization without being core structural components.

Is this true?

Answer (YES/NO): NO